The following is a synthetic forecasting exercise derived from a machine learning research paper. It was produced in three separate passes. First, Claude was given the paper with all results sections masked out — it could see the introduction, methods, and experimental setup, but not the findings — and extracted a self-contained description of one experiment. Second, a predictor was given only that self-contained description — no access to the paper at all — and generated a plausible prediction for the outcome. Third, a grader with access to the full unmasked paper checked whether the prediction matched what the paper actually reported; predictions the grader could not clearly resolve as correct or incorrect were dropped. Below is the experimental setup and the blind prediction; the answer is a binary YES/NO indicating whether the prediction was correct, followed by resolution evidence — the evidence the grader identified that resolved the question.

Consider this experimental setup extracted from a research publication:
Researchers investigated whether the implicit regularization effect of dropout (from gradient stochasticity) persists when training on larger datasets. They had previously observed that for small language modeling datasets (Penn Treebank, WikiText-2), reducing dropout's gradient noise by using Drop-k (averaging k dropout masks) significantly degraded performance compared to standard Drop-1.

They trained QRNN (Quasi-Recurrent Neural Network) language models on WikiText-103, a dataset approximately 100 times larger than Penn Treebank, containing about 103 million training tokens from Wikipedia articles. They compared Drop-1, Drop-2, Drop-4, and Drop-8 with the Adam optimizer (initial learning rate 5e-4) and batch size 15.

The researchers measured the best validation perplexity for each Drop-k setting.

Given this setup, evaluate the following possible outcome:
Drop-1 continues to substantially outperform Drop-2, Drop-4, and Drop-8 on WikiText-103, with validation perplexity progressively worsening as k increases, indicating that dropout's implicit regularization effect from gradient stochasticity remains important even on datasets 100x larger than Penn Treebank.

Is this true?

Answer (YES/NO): NO